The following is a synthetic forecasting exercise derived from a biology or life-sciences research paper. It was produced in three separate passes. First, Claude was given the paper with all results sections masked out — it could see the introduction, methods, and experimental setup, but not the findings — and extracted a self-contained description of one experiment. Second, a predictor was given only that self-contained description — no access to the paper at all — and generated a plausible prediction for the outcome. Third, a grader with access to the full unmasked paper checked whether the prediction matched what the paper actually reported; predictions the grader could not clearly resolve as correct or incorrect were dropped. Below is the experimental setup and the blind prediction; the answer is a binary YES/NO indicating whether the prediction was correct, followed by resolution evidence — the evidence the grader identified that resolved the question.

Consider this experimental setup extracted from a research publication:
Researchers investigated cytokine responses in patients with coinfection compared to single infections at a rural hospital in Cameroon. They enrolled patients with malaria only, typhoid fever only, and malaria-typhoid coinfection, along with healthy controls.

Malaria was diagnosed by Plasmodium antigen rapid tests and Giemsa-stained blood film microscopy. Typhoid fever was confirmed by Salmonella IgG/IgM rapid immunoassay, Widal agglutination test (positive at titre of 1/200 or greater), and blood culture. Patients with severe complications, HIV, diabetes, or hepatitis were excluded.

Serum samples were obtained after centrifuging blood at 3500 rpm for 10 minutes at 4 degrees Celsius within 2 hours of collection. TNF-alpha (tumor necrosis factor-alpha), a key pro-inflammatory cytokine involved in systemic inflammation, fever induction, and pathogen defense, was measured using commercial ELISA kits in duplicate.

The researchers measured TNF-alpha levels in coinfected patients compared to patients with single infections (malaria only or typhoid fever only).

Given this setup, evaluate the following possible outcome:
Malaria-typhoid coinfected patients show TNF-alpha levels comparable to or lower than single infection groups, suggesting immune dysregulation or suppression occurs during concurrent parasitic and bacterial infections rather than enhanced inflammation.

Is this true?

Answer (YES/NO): NO